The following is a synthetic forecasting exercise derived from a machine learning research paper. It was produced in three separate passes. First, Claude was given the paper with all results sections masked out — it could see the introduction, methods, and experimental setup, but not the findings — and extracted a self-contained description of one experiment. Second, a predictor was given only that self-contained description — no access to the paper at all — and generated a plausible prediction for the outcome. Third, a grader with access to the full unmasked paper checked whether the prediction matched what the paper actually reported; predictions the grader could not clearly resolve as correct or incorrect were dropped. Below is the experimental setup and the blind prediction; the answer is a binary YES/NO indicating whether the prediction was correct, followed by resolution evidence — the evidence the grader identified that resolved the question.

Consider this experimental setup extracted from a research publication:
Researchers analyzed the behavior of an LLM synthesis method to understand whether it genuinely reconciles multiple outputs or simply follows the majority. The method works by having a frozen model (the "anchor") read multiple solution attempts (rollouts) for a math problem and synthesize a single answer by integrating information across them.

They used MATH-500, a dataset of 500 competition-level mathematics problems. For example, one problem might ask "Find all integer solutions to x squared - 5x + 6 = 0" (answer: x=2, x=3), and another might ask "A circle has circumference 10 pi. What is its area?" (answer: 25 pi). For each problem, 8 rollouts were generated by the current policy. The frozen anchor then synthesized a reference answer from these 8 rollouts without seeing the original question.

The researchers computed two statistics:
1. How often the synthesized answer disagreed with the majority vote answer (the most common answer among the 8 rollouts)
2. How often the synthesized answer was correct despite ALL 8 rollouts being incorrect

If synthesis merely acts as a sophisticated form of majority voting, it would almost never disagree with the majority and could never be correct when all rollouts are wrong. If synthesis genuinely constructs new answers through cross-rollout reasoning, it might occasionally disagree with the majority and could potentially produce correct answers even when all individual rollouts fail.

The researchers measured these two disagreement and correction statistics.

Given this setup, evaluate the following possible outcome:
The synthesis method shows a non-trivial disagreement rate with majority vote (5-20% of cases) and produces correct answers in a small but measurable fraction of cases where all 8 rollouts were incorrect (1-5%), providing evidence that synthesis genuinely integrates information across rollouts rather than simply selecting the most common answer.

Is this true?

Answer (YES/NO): NO